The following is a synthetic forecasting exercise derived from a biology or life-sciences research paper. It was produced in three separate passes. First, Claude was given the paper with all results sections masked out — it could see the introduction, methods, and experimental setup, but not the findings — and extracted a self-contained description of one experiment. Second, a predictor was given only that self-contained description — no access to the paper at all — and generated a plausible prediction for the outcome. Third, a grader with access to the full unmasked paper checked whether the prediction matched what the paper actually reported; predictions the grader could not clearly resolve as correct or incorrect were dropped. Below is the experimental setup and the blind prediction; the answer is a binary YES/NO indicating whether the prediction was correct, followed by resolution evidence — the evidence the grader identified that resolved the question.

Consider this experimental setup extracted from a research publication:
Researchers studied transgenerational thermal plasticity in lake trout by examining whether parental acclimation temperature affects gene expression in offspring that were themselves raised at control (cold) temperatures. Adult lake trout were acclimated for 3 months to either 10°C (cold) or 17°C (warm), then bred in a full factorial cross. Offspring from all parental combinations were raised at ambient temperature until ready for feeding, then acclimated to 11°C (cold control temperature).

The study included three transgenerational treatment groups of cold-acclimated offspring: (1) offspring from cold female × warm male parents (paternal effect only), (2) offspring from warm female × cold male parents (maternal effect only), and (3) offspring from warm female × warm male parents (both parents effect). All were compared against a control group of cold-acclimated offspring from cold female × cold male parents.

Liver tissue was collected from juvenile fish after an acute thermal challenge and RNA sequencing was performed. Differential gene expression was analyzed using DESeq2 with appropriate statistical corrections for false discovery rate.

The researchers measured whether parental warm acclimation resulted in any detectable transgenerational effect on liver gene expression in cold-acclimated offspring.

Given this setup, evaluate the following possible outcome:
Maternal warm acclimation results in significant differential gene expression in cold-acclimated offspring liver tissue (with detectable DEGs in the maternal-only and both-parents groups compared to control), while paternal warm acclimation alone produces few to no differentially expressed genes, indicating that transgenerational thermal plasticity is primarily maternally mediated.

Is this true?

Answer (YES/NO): YES